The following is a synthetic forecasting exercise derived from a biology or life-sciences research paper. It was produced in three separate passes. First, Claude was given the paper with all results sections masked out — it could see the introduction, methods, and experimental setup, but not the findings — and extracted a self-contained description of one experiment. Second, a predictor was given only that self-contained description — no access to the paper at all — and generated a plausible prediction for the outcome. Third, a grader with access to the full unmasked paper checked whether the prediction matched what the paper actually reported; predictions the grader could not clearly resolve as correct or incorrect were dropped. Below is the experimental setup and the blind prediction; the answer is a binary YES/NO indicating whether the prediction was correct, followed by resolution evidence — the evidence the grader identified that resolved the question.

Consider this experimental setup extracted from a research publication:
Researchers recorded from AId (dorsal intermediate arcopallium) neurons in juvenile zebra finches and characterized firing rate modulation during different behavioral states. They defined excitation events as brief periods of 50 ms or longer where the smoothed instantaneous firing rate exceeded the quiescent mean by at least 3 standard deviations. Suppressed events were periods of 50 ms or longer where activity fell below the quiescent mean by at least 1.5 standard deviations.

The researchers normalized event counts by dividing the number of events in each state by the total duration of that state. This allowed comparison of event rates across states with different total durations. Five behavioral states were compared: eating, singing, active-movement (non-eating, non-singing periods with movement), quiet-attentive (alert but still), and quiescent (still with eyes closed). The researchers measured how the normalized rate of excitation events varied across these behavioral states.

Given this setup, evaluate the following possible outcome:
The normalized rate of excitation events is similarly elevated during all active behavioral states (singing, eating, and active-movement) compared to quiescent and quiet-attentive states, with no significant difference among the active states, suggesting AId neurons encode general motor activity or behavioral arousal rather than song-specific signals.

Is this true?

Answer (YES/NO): NO